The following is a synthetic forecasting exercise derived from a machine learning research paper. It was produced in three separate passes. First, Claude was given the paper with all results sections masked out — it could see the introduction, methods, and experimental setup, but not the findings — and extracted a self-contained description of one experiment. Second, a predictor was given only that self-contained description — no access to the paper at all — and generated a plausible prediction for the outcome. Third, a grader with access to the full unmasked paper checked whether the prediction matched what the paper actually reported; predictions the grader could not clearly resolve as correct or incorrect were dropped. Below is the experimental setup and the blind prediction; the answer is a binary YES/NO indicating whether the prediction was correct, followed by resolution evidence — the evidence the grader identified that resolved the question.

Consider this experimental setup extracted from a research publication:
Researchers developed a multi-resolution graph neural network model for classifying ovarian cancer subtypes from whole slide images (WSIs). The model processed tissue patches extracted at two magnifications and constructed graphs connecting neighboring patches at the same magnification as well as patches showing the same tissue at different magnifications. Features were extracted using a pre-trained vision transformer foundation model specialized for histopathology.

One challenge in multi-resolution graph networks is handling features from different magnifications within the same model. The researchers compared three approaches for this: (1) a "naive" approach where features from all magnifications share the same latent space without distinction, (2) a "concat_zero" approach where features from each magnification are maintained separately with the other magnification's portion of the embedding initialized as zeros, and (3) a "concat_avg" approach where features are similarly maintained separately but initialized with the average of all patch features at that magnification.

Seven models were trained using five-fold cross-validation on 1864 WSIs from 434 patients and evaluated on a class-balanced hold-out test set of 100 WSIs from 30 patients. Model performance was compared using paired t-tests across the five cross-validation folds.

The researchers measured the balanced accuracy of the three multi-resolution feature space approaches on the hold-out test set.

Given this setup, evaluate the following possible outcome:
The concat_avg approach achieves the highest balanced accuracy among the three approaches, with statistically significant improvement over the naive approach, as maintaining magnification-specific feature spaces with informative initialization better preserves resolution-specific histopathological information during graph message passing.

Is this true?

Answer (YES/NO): NO